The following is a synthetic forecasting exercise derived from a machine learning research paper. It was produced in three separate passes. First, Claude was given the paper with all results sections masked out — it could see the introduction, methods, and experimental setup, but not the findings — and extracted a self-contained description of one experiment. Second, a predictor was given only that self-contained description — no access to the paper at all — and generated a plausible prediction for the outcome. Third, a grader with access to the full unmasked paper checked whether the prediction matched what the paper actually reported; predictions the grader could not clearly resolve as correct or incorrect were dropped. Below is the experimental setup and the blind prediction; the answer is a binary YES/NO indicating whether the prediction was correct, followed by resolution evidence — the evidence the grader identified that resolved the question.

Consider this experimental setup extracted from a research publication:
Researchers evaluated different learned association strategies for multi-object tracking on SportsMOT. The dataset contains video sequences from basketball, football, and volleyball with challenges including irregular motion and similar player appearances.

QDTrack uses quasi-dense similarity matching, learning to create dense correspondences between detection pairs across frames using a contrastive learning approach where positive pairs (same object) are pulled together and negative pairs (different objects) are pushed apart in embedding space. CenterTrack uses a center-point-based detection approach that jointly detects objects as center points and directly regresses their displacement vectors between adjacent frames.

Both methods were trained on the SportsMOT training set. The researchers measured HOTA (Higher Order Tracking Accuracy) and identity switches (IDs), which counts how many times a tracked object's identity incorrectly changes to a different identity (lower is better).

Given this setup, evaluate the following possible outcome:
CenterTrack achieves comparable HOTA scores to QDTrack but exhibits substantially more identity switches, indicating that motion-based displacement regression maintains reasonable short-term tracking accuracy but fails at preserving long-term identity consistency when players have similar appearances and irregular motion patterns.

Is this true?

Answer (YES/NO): YES